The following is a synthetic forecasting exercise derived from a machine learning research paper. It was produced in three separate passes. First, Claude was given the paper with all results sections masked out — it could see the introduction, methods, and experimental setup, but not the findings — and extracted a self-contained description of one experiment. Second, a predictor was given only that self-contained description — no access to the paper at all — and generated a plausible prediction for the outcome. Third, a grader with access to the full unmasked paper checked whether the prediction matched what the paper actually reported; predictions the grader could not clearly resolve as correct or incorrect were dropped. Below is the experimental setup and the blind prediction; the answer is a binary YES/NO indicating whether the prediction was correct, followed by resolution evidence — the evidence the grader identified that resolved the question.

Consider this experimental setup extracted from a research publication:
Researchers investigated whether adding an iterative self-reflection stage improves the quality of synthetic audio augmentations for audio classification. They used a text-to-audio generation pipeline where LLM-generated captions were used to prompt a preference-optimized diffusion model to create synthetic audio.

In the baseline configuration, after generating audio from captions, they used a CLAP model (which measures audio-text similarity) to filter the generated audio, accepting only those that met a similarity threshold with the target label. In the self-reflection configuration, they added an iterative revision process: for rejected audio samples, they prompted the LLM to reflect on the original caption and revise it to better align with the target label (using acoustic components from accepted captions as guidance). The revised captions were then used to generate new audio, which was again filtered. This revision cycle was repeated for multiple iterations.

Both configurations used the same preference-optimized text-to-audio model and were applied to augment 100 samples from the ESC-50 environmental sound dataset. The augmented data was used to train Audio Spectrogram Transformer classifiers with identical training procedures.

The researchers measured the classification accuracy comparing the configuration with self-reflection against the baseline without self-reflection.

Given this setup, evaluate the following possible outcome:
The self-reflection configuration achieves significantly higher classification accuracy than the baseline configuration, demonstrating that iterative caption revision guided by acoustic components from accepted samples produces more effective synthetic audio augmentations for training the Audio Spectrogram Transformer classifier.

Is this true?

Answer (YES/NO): YES